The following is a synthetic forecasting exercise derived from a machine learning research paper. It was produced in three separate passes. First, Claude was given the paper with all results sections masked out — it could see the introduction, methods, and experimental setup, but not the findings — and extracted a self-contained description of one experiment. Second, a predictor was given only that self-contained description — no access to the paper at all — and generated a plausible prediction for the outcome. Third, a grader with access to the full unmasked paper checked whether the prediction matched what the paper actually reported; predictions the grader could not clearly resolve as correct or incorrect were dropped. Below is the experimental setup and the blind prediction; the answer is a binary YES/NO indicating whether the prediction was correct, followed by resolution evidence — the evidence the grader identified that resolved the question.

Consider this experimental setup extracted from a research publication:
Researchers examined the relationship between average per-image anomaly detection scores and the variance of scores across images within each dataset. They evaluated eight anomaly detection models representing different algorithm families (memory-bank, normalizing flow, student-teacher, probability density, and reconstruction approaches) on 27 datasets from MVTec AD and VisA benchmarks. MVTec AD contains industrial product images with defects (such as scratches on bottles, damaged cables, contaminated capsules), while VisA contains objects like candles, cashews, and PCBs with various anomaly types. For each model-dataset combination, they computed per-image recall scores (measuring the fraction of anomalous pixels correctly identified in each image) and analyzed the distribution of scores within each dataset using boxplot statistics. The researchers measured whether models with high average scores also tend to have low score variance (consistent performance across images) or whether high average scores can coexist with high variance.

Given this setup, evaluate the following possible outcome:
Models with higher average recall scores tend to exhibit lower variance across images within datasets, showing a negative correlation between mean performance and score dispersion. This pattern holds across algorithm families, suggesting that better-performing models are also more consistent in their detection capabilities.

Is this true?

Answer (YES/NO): NO